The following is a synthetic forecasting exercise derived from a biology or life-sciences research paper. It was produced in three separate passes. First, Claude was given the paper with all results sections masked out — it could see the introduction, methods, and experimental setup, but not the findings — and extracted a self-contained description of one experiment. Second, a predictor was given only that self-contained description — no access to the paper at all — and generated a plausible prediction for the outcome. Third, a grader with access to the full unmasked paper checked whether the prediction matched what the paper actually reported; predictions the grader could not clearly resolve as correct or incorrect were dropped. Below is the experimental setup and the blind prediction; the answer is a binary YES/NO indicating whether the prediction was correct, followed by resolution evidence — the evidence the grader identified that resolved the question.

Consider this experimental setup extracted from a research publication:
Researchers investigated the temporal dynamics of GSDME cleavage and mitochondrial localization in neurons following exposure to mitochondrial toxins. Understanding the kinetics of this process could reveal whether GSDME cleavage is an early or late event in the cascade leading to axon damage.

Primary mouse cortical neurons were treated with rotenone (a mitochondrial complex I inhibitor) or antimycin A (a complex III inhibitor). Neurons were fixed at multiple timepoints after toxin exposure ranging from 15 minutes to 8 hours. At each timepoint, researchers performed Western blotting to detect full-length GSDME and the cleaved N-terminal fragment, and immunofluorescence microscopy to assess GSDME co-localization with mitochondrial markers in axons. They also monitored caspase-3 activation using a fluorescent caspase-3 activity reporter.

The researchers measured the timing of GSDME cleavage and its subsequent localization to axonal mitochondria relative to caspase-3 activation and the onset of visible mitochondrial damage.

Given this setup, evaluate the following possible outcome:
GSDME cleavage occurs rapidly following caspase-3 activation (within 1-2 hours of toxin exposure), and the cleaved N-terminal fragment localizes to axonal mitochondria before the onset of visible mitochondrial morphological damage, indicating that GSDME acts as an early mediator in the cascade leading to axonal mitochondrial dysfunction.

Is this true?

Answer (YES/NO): YES